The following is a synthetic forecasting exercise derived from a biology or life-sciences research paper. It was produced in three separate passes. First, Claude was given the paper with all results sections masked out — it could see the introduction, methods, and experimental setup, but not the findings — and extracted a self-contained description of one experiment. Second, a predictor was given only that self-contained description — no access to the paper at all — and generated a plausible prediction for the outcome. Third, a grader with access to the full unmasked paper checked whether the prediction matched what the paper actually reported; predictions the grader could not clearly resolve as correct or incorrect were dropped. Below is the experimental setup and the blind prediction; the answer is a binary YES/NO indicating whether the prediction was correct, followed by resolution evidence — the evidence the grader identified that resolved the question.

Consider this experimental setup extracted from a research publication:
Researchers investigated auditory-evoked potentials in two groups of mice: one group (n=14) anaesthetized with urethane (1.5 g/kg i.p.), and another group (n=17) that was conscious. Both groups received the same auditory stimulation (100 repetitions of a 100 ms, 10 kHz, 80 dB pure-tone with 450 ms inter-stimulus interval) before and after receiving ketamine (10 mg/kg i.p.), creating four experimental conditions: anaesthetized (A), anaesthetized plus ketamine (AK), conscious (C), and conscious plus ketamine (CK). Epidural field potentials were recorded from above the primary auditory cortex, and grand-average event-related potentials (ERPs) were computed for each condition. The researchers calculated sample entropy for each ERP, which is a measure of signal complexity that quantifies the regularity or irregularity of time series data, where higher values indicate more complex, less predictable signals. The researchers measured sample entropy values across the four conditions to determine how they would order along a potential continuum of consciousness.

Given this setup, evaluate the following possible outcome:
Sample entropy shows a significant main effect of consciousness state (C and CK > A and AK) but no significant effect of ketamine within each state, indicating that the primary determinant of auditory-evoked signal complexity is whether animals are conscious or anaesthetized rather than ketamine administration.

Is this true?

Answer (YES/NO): NO